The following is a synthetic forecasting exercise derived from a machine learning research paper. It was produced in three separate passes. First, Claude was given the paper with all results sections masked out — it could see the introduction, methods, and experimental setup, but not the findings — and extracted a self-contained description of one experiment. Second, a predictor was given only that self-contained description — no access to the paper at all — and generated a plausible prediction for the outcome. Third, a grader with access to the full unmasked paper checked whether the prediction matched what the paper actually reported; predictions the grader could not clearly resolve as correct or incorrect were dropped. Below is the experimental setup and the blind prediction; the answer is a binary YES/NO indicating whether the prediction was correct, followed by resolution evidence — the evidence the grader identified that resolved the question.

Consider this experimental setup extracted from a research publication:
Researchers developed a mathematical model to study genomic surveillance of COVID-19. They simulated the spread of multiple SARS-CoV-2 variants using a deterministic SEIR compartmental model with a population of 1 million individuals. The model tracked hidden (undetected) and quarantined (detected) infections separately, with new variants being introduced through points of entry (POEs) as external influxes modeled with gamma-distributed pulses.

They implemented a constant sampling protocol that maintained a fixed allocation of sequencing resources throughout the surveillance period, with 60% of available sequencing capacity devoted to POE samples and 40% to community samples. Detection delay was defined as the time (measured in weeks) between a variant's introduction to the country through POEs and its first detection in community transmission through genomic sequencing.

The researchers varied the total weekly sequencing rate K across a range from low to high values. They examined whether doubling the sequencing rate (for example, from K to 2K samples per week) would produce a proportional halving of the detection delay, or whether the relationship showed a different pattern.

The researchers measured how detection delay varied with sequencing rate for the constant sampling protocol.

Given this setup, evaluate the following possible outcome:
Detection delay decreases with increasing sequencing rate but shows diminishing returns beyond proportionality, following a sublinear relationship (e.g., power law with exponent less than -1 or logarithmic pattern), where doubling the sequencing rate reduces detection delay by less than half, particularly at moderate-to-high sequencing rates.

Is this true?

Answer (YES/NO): NO